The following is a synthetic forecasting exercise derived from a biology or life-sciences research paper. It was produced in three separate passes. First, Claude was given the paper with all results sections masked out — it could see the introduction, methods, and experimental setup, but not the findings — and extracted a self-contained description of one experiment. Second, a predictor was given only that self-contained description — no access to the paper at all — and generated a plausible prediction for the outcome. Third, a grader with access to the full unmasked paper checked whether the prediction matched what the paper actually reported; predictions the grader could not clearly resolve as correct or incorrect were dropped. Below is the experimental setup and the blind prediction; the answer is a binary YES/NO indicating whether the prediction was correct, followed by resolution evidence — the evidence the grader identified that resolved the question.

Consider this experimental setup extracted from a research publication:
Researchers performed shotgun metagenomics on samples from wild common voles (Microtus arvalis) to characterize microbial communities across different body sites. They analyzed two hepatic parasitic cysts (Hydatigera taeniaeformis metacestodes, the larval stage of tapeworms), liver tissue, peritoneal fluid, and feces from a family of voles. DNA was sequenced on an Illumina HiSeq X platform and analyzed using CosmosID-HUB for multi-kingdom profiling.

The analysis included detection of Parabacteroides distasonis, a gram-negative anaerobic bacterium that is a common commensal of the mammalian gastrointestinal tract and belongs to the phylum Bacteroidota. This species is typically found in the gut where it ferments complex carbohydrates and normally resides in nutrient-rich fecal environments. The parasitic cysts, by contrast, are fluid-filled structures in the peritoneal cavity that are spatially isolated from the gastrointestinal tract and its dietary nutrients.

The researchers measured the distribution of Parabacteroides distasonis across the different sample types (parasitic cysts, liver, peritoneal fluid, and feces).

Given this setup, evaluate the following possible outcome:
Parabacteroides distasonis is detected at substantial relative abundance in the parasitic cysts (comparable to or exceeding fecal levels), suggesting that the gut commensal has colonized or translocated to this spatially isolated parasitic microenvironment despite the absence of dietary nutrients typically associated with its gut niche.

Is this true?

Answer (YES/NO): YES